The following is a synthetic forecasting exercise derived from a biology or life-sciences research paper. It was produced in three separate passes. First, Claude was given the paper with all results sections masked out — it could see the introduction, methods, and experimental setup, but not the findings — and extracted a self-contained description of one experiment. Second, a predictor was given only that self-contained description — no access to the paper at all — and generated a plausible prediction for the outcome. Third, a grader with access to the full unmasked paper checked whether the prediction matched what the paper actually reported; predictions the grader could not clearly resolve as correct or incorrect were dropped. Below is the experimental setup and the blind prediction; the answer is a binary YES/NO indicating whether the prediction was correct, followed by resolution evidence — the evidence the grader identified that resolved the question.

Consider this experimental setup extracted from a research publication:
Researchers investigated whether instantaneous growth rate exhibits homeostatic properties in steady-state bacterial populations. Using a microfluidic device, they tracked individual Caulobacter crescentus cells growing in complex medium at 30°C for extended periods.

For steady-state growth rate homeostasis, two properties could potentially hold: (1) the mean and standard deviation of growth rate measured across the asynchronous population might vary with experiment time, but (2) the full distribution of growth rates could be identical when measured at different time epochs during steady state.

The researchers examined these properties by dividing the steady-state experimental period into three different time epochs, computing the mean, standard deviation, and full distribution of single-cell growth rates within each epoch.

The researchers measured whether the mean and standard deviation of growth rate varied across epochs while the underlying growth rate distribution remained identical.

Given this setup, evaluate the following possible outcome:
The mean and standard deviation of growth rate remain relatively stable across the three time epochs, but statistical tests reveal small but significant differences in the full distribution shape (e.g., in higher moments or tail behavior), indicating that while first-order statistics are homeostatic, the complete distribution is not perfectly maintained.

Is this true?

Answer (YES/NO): NO